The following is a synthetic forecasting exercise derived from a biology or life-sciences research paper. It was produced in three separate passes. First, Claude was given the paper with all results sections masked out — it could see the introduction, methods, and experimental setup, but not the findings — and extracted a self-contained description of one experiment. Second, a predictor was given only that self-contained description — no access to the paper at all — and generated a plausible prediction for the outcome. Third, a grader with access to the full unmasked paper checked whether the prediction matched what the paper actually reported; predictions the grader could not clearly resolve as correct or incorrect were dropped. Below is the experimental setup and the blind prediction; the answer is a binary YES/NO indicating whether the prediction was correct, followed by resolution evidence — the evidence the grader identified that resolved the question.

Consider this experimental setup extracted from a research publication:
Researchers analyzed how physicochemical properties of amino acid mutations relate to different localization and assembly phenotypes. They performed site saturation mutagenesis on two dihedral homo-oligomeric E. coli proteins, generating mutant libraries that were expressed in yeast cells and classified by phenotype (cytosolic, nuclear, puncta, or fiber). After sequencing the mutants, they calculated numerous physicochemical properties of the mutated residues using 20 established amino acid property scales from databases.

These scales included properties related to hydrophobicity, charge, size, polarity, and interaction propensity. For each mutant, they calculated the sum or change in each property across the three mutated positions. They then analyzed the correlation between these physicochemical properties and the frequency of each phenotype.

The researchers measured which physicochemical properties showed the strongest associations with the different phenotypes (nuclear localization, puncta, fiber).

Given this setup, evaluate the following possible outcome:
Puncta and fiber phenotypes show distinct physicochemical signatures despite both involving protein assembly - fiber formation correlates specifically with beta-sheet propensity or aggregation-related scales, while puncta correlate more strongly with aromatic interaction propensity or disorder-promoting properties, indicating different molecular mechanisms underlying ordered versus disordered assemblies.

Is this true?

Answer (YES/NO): NO